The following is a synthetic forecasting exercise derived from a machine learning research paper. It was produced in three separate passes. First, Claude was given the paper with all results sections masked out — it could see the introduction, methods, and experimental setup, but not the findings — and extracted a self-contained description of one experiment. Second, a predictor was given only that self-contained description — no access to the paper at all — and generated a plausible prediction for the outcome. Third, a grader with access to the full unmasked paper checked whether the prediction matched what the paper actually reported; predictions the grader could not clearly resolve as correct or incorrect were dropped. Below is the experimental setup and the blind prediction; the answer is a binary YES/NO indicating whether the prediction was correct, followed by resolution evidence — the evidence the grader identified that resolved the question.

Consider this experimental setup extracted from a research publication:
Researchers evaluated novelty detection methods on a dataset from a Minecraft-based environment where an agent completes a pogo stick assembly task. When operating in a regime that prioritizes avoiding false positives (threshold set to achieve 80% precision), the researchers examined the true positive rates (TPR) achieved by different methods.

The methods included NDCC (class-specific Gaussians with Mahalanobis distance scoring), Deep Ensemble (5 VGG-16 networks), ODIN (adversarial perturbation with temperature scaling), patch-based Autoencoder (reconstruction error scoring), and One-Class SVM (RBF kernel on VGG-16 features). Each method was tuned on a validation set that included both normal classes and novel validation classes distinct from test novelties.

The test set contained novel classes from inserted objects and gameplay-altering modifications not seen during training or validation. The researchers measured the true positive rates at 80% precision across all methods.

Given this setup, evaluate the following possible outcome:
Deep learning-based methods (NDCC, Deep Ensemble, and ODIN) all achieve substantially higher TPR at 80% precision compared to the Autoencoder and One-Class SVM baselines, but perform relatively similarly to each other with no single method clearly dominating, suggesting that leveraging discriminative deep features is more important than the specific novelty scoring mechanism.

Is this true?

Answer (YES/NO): NO